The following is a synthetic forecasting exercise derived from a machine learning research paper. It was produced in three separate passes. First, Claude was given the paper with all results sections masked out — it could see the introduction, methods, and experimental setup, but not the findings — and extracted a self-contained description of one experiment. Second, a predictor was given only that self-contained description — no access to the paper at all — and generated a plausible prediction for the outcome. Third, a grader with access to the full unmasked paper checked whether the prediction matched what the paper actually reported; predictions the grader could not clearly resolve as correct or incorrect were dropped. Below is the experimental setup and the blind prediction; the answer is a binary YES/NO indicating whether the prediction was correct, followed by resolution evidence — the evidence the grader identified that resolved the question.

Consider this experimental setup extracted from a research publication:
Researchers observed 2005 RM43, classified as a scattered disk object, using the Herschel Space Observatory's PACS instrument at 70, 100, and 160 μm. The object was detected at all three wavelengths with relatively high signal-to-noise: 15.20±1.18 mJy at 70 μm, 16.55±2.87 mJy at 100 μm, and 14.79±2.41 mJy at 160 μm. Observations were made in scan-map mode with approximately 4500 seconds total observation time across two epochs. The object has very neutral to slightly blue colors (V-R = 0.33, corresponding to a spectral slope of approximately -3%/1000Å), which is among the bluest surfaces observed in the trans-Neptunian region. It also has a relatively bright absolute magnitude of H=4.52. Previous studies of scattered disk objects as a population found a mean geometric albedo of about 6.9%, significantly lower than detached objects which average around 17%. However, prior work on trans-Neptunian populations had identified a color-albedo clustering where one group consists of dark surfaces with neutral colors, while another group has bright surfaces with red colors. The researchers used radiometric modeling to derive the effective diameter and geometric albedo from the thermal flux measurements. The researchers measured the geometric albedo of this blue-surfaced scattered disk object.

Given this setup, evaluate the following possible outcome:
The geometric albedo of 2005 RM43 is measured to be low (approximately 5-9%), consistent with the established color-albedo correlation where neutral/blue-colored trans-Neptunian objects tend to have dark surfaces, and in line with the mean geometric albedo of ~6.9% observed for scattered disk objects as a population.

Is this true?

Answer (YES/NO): NO